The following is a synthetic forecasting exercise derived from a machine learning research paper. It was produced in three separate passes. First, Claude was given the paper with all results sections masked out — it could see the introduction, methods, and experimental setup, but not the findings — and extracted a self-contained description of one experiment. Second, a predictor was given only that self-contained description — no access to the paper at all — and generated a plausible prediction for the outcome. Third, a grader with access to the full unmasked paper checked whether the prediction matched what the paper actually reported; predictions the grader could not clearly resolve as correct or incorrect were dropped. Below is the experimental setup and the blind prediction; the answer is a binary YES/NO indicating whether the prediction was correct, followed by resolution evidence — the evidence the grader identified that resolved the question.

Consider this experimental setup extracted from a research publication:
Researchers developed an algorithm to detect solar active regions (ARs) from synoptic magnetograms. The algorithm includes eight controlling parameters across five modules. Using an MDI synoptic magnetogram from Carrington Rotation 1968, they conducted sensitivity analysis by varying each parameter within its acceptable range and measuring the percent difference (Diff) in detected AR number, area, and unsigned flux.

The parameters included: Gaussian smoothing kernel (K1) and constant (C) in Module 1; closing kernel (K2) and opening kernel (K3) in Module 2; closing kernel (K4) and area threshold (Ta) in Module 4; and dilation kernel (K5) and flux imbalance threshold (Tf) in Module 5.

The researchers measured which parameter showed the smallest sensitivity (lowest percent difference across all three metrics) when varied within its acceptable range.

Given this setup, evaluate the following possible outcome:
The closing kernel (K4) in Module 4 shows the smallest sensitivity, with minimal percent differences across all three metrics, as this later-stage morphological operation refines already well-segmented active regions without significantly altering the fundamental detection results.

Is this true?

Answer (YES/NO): NO